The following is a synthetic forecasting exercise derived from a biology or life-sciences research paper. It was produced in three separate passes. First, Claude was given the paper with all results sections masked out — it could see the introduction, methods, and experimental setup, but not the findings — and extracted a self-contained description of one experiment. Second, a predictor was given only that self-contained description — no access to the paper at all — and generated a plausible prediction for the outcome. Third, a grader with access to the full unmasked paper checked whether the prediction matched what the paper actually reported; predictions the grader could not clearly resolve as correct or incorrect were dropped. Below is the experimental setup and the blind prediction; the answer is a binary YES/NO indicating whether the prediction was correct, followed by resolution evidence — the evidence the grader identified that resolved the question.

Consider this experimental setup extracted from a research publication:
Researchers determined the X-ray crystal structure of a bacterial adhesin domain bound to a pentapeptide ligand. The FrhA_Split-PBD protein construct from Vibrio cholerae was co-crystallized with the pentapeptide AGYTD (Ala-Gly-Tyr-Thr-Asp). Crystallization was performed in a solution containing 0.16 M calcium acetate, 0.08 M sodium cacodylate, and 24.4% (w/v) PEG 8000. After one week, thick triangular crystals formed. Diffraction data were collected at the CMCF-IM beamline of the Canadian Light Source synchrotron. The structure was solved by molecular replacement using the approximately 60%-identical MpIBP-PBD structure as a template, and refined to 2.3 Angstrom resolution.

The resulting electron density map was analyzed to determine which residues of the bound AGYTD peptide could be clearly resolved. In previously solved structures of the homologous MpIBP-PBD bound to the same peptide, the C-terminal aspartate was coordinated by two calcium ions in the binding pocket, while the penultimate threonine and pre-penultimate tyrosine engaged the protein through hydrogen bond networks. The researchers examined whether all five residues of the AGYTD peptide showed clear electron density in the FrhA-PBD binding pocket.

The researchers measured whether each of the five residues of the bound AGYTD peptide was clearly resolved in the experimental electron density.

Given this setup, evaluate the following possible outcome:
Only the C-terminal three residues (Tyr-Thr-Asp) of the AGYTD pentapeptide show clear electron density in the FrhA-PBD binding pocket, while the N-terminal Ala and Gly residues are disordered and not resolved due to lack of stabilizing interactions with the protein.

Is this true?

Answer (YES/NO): NO